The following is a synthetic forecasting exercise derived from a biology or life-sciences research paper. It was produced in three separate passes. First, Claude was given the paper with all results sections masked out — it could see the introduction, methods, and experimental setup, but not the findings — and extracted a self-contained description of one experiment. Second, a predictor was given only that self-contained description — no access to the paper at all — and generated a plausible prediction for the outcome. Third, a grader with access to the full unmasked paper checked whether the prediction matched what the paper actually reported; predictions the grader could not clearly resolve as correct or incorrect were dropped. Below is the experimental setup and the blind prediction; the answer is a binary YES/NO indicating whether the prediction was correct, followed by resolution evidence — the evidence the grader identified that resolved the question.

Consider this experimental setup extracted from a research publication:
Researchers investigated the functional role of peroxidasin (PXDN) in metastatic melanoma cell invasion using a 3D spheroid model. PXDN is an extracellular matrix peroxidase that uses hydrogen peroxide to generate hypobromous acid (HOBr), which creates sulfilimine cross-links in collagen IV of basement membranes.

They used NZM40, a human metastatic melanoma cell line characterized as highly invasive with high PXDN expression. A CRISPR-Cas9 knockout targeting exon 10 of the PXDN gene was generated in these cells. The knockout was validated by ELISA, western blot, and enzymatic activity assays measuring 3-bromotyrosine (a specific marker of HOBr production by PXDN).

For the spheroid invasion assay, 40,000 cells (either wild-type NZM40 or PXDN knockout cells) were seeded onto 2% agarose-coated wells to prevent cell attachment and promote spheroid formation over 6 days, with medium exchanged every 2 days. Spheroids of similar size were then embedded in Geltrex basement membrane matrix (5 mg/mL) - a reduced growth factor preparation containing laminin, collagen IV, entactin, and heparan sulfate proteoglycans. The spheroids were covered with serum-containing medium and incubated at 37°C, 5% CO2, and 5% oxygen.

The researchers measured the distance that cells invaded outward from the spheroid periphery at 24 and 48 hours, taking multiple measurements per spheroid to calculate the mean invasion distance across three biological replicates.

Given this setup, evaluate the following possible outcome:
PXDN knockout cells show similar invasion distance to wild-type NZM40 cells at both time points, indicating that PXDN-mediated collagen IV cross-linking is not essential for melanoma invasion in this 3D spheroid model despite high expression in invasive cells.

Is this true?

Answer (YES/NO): NO